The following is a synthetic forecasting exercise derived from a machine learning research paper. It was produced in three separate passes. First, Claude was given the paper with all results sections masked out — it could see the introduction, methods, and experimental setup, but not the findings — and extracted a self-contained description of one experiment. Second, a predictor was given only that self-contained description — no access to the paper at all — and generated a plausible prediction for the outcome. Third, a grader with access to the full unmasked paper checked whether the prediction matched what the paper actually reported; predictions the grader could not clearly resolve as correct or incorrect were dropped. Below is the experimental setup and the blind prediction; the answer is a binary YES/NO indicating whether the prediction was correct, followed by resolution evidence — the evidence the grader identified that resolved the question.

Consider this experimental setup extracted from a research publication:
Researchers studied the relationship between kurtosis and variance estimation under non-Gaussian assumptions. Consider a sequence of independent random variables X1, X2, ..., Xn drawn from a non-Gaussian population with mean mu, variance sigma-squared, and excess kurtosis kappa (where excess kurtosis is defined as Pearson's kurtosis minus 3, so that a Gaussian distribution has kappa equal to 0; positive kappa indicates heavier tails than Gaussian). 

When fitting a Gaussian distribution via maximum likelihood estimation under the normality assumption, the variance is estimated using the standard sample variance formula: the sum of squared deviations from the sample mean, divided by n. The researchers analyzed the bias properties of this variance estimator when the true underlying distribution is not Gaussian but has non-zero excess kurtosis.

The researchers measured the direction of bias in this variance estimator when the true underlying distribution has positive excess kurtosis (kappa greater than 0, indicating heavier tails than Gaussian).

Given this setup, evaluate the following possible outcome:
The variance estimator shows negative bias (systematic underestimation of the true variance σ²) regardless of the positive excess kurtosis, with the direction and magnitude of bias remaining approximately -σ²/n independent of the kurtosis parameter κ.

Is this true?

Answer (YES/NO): NO